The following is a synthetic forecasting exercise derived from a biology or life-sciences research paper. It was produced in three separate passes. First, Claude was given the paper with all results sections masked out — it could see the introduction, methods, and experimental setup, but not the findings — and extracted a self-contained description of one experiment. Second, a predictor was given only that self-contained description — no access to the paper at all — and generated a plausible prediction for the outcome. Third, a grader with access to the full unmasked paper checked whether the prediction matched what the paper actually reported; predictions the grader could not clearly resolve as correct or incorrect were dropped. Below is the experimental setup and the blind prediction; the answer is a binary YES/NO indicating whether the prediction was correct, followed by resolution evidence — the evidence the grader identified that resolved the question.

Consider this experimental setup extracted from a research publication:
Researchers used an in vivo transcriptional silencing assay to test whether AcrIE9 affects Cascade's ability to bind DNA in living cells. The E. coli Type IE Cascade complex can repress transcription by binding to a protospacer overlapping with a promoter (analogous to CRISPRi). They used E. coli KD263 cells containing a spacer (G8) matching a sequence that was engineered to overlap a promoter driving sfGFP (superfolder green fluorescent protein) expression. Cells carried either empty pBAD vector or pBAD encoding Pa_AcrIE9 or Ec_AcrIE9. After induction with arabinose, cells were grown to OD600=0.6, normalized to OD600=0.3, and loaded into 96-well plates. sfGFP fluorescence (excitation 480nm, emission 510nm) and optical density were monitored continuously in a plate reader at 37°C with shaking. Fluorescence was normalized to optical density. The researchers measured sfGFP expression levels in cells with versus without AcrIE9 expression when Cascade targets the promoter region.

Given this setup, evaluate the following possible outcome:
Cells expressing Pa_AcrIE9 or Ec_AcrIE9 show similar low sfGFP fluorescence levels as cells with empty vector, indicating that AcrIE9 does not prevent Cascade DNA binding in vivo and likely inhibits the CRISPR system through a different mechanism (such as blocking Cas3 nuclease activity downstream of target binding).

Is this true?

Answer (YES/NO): NO